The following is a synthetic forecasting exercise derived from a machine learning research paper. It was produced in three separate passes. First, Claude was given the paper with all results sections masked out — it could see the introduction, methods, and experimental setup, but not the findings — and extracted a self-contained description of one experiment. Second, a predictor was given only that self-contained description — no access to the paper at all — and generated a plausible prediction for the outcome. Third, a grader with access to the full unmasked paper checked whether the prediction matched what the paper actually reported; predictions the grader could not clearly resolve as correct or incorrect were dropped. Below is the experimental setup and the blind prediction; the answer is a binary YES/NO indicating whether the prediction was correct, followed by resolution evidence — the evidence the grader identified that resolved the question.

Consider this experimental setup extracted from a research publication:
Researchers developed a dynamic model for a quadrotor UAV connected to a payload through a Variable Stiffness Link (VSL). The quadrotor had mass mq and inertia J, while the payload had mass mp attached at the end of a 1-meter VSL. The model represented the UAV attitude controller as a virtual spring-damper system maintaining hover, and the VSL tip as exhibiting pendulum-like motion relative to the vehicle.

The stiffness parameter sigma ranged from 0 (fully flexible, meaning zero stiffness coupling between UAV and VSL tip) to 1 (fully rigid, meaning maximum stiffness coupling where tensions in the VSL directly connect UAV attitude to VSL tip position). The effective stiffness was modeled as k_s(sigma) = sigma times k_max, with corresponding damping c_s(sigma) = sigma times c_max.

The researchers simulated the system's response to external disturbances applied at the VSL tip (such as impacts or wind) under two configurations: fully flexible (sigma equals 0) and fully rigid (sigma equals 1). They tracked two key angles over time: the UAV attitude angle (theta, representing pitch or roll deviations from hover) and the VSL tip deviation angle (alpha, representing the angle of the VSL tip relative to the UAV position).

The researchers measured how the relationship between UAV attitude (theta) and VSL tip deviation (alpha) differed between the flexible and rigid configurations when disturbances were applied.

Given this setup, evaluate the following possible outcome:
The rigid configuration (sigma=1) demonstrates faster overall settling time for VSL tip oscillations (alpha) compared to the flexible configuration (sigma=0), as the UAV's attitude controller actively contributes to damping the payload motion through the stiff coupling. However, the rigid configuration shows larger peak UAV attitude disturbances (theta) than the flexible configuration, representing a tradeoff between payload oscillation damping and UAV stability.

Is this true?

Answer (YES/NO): NO